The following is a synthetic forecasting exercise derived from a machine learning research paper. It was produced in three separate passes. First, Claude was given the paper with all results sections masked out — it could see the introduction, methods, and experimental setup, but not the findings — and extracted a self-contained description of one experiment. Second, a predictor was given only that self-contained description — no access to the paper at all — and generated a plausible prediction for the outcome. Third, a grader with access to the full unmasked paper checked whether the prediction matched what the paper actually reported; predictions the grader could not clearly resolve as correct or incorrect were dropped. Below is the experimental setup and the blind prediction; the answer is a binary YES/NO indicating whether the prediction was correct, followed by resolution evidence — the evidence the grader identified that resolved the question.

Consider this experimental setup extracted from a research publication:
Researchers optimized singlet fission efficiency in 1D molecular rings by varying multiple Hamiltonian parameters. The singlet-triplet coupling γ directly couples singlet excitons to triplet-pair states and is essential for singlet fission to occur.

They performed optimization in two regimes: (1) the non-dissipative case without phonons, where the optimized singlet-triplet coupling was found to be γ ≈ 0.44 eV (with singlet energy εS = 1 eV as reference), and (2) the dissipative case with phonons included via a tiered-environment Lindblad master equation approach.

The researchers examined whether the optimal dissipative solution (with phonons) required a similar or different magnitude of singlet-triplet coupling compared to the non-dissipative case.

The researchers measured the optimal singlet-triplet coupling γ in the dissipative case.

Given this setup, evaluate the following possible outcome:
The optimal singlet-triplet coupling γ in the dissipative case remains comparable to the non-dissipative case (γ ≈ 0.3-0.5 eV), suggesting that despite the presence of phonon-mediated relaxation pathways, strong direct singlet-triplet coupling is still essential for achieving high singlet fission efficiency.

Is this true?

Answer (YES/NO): NO